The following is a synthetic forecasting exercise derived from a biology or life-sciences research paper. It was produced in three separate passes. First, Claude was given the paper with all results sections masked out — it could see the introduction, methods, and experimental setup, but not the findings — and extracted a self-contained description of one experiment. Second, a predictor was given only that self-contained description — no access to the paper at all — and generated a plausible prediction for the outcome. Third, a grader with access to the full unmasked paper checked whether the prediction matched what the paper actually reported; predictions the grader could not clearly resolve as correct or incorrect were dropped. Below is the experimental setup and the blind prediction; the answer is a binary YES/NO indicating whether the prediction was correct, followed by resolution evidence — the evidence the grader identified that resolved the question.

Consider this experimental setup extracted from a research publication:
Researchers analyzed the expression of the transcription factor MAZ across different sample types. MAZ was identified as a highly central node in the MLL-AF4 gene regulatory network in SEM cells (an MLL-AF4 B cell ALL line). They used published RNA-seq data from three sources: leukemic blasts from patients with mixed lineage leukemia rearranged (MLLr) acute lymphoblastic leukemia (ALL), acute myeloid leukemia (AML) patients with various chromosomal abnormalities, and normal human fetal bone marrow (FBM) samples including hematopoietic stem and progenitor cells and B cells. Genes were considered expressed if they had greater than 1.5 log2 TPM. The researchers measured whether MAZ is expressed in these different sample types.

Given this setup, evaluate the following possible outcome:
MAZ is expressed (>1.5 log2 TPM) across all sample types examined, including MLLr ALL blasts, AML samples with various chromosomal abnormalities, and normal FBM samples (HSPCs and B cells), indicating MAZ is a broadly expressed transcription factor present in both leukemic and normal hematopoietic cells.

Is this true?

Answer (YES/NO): NO